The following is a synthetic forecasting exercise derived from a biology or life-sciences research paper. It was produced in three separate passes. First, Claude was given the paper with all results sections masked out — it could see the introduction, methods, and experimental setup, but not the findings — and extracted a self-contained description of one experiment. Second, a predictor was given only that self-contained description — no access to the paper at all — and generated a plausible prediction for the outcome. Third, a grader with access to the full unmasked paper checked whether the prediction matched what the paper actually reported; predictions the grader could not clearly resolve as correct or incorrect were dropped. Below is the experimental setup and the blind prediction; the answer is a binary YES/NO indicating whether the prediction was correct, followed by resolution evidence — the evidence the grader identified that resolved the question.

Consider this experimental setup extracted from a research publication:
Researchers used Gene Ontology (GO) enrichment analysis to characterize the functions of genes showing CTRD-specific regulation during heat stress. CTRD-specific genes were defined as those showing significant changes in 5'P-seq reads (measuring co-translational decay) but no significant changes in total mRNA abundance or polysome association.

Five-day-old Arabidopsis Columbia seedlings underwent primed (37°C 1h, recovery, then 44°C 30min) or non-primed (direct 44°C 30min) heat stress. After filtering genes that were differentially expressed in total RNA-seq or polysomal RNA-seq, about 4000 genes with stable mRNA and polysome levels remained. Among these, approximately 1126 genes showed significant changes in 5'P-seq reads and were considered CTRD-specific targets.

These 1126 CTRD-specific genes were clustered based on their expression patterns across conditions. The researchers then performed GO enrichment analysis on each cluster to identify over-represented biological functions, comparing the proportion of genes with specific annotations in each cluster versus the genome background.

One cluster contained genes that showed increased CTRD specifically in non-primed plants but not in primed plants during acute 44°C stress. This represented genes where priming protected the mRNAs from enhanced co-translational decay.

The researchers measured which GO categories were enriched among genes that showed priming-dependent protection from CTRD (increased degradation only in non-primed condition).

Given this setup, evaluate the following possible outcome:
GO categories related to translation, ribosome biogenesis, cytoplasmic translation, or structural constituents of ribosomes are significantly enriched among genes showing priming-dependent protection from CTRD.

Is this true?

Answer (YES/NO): NO